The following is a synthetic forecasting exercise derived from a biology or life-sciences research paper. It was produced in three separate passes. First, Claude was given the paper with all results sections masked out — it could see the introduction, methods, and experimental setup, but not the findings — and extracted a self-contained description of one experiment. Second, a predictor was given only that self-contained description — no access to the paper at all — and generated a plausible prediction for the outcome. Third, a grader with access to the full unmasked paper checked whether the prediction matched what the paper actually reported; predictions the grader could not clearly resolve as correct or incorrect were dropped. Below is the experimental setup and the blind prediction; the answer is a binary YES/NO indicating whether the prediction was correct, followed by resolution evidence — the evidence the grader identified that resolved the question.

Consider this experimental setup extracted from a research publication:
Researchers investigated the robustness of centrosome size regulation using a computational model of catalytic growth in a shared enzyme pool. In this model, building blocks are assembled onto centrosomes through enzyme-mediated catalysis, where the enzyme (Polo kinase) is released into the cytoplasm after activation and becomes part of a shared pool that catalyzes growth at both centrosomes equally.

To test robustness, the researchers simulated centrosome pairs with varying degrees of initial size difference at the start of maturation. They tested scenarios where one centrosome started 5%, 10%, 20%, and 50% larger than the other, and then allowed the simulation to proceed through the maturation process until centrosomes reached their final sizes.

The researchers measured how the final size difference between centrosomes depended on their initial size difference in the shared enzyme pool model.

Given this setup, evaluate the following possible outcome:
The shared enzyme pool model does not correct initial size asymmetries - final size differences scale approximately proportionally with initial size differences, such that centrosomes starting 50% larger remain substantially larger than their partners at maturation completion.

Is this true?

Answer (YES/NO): NO